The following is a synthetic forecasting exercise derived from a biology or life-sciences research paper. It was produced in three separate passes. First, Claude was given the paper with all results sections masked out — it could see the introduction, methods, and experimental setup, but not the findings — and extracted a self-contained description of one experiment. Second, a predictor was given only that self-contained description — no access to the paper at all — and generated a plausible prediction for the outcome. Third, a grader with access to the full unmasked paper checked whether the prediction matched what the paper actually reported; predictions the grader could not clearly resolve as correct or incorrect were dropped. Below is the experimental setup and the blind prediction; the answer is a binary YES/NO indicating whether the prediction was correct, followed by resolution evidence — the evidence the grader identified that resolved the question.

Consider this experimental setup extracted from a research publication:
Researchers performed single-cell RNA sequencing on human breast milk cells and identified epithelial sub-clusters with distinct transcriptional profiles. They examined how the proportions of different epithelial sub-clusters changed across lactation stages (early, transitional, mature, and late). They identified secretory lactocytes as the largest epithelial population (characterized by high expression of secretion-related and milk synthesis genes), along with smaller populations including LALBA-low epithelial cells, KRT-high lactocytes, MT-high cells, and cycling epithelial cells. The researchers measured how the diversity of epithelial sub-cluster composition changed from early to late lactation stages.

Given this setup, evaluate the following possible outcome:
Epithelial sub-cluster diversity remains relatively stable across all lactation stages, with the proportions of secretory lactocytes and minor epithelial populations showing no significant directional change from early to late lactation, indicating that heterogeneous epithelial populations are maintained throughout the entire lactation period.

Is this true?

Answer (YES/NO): NO